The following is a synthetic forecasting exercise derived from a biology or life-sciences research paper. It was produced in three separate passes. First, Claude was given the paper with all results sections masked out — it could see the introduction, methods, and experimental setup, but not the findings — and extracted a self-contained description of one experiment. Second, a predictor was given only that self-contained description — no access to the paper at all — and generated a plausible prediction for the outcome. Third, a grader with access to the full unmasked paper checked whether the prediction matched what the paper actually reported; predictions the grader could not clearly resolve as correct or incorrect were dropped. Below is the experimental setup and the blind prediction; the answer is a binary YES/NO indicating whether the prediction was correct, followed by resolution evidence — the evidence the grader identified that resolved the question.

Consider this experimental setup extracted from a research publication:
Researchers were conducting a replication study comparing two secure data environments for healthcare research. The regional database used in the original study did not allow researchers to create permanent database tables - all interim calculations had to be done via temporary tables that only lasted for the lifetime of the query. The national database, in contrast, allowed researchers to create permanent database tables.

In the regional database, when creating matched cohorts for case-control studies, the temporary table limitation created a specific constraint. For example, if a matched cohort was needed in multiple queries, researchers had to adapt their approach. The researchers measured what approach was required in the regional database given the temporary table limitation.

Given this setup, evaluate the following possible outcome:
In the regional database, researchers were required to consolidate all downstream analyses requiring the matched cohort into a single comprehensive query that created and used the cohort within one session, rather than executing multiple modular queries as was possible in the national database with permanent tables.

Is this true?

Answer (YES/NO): NO